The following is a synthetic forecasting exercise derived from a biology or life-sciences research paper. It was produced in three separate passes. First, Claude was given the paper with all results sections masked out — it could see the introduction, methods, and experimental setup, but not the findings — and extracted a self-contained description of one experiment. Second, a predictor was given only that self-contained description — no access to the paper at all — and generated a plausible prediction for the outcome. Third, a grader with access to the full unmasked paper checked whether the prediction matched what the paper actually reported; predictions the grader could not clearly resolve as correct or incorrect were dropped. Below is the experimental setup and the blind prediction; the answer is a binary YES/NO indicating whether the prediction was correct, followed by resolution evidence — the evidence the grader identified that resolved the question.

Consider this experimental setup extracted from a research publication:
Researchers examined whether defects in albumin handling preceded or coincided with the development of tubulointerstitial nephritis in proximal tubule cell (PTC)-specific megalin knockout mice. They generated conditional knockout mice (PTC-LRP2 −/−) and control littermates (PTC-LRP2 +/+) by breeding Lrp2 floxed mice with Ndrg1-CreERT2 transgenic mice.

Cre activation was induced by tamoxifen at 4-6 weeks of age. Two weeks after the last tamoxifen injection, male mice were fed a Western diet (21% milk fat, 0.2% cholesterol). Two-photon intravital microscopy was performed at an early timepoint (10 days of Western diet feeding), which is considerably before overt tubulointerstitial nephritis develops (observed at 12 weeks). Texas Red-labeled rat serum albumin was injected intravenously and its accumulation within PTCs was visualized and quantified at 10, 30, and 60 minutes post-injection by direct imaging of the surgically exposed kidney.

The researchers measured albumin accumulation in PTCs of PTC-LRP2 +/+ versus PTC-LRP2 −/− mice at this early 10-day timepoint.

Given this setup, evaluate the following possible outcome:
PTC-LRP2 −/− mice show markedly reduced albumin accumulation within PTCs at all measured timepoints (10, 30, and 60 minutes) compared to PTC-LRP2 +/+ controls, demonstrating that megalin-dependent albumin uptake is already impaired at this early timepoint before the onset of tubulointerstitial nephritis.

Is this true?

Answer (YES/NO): YES